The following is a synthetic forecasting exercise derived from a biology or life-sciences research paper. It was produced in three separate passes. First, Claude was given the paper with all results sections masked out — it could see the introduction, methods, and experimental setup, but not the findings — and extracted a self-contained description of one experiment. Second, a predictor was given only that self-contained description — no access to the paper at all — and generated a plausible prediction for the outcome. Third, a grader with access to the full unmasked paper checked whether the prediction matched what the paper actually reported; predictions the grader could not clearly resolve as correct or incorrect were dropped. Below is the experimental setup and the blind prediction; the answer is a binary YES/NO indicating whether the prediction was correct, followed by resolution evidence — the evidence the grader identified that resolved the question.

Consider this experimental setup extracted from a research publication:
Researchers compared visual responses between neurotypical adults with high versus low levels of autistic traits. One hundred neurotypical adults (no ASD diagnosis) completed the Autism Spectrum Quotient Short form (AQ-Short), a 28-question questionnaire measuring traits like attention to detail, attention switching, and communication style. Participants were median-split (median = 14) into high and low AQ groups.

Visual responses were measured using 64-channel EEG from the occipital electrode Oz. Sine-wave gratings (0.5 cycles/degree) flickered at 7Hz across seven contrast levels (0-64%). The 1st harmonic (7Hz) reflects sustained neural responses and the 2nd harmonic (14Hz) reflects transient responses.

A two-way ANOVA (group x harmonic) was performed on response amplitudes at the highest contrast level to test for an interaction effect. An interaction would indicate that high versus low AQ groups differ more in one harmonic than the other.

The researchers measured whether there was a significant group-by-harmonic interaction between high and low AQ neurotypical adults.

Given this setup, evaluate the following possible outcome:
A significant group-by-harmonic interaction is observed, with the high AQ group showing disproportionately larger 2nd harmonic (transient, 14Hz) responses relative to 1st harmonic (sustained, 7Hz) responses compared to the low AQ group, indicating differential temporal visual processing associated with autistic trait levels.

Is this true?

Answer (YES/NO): NO